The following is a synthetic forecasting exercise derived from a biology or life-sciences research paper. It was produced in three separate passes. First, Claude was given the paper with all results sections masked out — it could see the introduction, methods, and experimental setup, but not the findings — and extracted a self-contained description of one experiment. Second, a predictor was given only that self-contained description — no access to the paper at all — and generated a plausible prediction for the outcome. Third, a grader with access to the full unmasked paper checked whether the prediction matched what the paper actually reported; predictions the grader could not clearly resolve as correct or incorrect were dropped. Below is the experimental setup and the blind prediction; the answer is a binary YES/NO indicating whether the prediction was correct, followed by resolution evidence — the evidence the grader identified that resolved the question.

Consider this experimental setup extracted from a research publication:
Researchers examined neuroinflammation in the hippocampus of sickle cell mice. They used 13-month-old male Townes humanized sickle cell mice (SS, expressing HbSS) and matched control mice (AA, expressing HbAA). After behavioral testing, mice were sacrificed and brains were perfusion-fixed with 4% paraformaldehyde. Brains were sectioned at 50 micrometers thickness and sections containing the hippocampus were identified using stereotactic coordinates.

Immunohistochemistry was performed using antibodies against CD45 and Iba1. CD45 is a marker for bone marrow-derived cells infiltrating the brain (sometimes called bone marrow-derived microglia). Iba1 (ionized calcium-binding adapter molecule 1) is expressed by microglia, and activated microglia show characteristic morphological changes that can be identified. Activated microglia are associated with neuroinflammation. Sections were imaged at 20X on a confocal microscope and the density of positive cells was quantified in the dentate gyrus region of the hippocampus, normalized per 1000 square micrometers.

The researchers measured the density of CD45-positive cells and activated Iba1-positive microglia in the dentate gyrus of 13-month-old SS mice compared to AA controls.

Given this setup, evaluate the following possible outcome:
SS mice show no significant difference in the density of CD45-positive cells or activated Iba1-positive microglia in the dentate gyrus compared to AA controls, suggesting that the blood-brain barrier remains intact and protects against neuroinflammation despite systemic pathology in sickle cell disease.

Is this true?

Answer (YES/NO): NO